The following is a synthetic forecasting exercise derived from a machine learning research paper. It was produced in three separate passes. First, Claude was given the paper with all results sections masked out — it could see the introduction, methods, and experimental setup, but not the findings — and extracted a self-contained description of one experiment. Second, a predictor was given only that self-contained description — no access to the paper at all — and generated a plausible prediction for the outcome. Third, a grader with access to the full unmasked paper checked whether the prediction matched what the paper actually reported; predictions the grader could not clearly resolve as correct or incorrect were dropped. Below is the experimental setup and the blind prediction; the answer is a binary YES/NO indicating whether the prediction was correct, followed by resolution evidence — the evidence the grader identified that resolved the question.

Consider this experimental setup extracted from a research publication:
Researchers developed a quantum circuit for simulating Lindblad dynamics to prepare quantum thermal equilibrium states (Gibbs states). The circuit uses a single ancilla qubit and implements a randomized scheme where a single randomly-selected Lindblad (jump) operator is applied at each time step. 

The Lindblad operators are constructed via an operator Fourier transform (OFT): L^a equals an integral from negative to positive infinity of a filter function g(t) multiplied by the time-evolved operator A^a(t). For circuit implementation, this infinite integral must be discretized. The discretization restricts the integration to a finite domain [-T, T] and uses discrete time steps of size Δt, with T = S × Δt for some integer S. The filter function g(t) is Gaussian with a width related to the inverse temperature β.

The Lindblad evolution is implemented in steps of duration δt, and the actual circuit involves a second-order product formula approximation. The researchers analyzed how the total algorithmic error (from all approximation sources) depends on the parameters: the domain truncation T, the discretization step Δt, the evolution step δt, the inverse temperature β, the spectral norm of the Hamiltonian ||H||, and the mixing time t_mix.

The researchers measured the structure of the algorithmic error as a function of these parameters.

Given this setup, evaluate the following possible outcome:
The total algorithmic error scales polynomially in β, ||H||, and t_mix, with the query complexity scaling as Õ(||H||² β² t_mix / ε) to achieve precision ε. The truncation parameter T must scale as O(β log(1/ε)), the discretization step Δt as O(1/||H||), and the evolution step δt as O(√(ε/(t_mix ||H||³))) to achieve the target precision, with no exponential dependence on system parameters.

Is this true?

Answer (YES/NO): NO